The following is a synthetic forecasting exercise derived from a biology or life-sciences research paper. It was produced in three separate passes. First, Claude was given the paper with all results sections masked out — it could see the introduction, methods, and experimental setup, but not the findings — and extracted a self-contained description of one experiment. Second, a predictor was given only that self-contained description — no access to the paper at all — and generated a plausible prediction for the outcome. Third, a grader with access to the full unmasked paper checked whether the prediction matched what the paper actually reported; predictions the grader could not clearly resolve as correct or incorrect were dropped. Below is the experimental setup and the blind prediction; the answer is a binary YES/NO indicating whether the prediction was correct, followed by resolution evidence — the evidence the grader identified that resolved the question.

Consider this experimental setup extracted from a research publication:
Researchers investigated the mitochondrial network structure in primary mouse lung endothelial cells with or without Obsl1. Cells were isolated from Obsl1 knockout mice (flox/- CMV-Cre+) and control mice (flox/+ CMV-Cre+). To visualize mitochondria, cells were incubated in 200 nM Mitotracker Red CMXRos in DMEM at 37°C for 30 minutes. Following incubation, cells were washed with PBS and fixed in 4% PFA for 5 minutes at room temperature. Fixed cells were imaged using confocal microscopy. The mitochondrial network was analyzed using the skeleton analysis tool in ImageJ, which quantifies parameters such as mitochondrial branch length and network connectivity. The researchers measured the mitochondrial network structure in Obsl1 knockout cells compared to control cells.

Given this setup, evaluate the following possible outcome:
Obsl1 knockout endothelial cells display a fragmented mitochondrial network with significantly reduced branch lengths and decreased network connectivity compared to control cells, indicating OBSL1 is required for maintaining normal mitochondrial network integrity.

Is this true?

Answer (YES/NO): NO